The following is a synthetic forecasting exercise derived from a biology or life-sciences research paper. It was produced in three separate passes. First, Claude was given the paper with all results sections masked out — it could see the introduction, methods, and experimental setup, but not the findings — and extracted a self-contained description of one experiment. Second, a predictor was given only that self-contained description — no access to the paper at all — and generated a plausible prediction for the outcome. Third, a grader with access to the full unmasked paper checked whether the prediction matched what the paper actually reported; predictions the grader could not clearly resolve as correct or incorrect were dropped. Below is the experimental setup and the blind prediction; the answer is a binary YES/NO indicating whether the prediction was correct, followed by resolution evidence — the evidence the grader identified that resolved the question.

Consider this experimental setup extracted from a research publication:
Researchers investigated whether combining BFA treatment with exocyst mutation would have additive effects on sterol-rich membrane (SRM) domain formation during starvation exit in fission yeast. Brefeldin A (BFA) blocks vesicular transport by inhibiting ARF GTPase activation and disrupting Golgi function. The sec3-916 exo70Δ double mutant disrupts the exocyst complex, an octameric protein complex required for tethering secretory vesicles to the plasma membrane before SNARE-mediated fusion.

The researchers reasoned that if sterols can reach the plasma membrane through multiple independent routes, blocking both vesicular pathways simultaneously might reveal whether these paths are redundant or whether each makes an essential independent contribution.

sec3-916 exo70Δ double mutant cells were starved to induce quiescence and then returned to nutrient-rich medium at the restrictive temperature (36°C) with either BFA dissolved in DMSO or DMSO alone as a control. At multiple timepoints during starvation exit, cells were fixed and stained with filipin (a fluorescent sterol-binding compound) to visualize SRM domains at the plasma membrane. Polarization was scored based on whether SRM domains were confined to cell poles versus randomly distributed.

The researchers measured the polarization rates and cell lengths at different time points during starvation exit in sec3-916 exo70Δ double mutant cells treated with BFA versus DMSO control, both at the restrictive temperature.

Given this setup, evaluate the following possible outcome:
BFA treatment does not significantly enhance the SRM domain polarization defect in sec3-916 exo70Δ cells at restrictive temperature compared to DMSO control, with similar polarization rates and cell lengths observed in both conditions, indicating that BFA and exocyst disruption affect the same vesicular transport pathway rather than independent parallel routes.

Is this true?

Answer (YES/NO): NO